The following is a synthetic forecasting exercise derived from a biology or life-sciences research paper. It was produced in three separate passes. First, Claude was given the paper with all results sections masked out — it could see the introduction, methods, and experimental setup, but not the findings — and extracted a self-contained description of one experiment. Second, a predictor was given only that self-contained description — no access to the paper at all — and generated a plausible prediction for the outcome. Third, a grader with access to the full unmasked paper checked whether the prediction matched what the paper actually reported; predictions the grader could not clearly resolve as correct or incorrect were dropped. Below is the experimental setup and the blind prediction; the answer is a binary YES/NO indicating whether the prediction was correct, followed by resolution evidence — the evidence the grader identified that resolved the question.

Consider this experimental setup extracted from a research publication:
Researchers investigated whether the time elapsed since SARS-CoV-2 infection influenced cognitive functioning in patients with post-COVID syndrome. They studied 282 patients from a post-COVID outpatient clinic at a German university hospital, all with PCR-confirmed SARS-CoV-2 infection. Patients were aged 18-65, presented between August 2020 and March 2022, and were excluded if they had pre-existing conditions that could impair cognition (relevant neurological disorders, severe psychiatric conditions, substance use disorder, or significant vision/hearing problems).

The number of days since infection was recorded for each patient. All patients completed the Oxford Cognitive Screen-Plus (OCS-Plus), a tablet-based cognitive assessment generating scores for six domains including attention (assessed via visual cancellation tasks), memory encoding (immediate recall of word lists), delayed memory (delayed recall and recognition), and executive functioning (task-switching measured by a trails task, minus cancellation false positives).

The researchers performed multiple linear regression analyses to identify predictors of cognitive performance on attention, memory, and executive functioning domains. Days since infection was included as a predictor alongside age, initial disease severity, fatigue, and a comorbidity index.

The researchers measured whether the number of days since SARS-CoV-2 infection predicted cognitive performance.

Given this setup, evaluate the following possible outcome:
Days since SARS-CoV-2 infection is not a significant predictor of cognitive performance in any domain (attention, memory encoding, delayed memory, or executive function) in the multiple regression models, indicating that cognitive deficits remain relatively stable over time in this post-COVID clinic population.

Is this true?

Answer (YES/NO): YES